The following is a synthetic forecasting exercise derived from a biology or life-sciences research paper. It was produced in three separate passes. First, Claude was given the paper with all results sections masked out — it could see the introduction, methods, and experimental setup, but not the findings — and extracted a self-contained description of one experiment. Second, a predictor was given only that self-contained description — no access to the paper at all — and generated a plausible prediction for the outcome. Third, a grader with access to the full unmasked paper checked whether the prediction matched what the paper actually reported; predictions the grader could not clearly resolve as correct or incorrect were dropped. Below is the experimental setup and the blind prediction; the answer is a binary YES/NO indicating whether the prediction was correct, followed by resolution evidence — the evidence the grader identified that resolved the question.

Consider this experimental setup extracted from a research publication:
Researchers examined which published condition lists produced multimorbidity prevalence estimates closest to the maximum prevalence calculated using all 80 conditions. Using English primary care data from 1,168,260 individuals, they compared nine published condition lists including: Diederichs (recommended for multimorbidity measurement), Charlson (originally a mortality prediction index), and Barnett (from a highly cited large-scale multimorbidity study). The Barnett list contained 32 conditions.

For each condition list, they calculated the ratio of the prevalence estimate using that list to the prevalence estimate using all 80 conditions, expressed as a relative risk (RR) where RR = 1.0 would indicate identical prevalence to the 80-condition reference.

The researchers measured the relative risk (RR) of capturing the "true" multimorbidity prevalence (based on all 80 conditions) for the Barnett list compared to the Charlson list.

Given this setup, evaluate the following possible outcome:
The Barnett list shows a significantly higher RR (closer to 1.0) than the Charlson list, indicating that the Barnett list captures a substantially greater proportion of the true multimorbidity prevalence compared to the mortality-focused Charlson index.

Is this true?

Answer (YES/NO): YES